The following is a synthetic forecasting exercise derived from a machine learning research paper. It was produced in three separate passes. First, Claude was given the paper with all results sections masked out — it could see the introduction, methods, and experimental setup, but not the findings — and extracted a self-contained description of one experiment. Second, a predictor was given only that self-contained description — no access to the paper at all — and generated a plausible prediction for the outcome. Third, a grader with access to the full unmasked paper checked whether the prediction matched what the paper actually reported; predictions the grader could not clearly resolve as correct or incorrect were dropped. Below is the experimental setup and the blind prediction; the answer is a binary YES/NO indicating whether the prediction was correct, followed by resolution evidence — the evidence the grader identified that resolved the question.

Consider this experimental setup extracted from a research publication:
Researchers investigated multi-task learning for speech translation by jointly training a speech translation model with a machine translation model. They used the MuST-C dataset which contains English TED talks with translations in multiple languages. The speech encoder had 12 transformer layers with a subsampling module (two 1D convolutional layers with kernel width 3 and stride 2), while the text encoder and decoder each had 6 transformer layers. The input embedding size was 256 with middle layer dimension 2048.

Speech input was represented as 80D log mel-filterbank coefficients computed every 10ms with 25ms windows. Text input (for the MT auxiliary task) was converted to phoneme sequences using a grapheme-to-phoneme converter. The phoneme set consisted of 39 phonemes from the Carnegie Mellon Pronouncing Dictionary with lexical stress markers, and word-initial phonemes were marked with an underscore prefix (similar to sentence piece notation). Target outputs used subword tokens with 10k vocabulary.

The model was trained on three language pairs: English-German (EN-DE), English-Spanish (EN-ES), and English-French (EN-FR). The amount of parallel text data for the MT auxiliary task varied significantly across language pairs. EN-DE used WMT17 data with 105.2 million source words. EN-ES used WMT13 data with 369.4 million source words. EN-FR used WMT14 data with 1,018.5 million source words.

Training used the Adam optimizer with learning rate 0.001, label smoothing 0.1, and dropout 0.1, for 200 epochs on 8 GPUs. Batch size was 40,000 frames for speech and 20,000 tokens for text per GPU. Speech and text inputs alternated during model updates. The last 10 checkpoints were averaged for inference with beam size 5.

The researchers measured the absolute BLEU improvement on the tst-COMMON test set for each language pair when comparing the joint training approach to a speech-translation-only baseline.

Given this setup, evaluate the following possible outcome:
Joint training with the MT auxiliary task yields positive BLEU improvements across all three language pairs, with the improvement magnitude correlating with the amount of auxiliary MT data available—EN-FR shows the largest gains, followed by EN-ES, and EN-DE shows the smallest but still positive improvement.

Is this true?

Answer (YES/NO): NO